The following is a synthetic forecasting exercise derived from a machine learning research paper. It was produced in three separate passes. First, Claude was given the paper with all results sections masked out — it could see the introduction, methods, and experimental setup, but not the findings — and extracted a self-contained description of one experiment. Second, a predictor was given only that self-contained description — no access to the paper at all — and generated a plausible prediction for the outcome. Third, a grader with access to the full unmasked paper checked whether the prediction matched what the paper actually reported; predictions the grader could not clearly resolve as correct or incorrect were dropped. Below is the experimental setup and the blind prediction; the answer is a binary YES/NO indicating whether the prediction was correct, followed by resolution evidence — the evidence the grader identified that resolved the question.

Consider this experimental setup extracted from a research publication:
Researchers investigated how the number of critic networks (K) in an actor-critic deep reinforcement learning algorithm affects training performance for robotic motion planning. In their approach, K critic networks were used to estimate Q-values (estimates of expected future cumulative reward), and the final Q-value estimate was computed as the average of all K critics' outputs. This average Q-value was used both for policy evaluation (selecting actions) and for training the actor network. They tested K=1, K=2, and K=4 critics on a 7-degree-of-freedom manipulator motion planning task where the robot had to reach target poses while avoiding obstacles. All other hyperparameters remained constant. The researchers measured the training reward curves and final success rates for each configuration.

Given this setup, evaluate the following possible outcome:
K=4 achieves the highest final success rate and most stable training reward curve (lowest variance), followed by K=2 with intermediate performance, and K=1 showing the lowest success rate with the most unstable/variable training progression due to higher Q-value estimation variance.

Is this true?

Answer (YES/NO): NO